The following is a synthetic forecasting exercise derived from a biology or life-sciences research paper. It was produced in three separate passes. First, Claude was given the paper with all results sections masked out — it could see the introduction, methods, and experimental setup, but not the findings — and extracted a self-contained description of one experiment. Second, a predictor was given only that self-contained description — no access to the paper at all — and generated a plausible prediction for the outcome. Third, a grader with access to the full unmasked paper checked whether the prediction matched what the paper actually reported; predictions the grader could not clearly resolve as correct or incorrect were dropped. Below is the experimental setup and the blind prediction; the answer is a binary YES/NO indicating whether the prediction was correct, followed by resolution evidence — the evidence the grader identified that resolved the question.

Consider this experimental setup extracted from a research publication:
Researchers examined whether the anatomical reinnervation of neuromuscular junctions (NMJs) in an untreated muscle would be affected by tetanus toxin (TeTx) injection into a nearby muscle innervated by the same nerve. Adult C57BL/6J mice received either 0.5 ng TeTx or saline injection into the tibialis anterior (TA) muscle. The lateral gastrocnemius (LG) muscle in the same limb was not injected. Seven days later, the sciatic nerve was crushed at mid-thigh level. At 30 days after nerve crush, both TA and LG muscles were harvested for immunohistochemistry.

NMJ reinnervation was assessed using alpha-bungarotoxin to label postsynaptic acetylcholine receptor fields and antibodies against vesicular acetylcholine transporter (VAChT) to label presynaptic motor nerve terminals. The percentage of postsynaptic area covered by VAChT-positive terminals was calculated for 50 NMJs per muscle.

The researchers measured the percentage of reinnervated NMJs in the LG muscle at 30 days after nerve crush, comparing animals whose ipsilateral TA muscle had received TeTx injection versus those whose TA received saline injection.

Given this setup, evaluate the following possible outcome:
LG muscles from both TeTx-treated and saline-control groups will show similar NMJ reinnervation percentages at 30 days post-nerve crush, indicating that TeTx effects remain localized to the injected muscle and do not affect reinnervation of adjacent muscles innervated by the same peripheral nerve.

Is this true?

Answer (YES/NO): YES